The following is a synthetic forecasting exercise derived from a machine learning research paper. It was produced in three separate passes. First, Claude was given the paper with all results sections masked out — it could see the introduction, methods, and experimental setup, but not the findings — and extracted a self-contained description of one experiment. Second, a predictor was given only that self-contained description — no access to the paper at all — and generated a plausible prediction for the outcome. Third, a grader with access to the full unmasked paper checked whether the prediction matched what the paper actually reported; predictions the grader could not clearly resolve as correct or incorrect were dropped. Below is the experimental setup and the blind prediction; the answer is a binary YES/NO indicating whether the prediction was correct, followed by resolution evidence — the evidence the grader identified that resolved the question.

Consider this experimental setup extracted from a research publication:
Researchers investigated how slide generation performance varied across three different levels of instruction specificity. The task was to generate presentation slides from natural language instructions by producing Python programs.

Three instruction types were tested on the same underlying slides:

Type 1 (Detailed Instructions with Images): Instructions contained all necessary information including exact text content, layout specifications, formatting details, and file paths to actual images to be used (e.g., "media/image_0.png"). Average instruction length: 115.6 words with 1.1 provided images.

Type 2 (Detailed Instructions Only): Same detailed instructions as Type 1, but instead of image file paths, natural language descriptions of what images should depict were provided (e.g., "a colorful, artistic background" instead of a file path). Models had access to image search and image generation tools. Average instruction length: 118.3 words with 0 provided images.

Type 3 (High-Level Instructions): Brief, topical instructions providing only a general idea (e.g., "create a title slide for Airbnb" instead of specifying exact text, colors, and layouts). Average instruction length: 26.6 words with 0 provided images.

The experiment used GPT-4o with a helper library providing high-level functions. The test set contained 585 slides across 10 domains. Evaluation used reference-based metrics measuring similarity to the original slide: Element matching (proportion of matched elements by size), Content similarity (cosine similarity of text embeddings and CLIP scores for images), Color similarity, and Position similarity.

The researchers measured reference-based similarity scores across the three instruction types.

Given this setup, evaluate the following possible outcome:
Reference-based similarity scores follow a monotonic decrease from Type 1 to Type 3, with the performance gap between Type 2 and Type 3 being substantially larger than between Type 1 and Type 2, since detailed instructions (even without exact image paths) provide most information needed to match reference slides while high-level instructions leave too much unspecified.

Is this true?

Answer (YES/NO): YES